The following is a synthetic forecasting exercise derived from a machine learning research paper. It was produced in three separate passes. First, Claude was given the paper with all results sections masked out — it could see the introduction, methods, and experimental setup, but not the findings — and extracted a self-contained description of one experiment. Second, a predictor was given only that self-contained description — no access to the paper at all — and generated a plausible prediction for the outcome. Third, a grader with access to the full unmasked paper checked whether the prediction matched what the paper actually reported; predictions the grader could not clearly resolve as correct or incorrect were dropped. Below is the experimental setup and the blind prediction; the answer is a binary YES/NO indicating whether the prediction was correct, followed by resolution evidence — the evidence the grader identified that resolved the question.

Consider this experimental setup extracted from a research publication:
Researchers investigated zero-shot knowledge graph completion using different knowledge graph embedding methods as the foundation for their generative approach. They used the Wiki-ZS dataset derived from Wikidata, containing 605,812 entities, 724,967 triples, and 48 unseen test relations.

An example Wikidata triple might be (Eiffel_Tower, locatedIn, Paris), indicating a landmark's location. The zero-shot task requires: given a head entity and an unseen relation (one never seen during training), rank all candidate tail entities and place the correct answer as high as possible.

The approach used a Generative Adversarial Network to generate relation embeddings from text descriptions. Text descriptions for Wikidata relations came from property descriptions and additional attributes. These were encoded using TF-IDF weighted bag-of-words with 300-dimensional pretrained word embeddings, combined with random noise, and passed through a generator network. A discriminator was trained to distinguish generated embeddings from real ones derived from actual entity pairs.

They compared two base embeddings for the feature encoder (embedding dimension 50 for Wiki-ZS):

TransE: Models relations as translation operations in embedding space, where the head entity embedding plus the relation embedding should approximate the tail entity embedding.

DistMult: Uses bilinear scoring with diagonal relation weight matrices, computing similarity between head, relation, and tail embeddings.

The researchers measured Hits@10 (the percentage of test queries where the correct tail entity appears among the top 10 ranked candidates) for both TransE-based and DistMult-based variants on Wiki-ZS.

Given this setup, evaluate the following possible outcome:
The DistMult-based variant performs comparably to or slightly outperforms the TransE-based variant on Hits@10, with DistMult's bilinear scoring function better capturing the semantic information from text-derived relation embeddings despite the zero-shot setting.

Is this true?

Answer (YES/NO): YES